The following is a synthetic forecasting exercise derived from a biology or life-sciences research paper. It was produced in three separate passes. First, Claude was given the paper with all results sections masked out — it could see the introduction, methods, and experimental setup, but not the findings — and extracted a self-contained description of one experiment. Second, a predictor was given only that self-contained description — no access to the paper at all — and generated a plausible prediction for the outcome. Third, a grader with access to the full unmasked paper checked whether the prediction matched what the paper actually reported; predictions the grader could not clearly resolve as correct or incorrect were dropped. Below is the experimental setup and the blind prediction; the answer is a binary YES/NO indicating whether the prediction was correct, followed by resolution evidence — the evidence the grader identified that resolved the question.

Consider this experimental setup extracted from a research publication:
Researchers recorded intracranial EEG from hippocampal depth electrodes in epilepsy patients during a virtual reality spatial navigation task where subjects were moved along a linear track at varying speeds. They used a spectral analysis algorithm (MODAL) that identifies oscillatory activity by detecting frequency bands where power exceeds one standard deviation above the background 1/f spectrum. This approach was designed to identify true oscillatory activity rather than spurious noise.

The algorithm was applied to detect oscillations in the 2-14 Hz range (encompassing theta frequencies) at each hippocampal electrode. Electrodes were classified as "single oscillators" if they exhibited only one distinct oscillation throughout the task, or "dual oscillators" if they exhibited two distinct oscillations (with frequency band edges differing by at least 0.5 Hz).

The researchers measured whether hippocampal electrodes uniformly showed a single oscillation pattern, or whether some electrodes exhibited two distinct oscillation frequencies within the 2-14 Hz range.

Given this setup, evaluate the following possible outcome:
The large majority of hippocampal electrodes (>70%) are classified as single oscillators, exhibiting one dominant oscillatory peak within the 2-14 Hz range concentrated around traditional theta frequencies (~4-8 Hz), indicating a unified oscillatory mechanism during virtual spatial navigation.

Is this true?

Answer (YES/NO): NO